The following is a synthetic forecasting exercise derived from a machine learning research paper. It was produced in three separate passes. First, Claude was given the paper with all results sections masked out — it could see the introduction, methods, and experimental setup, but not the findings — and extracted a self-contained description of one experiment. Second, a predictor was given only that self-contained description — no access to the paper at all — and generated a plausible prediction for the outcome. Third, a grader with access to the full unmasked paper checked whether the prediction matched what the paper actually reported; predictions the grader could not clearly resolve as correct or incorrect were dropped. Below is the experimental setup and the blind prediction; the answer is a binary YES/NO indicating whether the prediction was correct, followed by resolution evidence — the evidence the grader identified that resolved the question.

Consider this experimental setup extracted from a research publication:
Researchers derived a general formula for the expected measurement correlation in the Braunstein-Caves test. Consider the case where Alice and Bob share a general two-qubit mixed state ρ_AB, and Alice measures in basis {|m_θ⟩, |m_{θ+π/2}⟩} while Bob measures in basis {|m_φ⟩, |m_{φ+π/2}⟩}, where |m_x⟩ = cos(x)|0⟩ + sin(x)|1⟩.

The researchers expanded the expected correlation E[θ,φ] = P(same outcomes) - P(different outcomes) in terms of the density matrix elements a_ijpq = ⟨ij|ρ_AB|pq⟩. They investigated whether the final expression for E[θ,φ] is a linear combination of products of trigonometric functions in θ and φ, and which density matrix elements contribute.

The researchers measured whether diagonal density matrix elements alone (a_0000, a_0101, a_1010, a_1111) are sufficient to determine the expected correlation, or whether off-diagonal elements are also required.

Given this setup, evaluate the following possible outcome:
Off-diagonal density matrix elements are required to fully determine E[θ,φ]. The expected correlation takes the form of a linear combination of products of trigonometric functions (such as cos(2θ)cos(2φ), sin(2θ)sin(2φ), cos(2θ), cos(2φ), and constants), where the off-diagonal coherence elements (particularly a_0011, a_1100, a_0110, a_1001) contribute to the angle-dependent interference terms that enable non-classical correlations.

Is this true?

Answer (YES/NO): YES